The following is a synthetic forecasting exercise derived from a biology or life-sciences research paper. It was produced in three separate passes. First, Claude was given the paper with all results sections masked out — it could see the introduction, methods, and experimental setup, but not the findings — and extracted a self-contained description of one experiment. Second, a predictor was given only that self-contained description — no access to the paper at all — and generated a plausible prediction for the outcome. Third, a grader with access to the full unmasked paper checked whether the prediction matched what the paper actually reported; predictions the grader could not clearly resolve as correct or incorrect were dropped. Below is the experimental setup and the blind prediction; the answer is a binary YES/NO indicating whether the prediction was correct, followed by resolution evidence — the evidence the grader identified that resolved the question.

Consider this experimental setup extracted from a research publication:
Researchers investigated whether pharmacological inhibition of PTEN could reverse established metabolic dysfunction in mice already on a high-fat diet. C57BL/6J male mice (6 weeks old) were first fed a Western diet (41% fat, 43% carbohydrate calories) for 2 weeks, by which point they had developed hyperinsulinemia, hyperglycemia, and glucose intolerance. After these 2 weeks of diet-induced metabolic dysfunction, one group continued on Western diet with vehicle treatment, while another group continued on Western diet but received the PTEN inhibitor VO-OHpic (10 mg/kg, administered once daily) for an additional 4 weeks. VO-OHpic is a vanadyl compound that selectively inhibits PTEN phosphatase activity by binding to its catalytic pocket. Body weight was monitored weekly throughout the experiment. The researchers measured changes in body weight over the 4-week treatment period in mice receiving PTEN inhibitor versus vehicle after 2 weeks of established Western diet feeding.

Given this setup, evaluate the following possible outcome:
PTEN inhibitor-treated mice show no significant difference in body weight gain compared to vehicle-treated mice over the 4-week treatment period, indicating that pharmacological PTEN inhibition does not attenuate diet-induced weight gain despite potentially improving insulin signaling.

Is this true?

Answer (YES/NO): NO